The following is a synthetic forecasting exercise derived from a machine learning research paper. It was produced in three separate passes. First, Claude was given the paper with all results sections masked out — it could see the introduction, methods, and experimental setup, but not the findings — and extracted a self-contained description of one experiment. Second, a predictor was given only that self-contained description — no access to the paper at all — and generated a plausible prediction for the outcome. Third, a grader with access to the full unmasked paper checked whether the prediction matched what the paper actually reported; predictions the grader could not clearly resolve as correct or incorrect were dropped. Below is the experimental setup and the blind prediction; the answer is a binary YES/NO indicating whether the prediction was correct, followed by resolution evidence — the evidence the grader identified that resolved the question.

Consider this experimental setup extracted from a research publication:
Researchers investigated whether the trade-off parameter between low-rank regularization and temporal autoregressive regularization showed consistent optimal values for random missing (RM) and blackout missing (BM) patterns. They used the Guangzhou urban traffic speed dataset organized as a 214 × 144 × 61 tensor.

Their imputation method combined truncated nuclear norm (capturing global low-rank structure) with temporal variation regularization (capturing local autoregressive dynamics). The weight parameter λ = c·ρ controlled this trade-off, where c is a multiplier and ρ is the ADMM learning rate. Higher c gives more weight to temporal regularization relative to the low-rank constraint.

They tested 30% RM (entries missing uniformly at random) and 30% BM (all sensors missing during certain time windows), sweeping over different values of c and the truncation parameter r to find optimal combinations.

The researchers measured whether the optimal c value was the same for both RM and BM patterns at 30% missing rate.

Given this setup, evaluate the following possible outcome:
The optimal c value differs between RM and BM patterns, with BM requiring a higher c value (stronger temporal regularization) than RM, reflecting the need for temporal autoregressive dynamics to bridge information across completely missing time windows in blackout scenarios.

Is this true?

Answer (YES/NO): NO